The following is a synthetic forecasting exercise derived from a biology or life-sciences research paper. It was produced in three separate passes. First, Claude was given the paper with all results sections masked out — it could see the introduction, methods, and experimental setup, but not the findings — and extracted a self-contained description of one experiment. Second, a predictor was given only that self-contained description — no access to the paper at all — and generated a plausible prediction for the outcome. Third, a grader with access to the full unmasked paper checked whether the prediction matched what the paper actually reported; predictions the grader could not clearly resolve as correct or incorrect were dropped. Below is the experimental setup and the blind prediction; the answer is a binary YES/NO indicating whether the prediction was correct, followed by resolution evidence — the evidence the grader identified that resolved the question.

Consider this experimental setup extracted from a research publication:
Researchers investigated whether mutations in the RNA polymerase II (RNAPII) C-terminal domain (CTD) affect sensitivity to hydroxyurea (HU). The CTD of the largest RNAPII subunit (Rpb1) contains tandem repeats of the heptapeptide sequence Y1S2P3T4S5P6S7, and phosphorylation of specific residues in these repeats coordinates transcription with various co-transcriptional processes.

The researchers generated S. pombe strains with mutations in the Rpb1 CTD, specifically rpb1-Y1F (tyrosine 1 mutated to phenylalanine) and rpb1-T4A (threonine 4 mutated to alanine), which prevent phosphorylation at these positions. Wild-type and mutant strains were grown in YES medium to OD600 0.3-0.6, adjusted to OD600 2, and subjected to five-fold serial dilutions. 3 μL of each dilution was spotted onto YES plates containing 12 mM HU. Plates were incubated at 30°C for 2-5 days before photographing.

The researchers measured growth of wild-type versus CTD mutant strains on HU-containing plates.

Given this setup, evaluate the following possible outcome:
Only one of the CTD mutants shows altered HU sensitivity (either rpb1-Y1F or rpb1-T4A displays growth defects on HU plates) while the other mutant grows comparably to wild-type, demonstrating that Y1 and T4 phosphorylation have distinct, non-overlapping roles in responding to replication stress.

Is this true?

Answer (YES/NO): NO